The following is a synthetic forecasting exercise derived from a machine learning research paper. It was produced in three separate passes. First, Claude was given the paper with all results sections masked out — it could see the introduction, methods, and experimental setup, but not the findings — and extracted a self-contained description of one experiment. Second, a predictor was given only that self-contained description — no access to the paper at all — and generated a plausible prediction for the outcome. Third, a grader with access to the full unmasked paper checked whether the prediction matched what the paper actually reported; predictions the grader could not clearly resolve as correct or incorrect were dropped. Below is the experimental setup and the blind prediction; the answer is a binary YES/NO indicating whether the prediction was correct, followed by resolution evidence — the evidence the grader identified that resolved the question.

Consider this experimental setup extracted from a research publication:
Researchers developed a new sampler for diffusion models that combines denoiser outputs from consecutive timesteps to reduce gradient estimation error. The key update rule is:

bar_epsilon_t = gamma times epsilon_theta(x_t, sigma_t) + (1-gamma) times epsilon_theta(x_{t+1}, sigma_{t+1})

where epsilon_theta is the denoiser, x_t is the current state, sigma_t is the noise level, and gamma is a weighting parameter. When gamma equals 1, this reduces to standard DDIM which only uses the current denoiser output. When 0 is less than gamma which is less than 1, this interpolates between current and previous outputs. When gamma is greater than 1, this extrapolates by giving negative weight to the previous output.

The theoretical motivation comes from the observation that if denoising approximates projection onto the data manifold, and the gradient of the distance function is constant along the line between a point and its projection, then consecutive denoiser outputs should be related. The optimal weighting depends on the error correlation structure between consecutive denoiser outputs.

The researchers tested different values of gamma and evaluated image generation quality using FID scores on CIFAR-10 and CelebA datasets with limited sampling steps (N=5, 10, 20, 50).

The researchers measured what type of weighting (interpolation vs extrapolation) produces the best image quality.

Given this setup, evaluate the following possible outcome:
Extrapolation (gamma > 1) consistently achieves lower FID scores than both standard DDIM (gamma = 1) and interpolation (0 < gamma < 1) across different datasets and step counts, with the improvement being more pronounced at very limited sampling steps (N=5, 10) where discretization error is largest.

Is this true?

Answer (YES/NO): YES